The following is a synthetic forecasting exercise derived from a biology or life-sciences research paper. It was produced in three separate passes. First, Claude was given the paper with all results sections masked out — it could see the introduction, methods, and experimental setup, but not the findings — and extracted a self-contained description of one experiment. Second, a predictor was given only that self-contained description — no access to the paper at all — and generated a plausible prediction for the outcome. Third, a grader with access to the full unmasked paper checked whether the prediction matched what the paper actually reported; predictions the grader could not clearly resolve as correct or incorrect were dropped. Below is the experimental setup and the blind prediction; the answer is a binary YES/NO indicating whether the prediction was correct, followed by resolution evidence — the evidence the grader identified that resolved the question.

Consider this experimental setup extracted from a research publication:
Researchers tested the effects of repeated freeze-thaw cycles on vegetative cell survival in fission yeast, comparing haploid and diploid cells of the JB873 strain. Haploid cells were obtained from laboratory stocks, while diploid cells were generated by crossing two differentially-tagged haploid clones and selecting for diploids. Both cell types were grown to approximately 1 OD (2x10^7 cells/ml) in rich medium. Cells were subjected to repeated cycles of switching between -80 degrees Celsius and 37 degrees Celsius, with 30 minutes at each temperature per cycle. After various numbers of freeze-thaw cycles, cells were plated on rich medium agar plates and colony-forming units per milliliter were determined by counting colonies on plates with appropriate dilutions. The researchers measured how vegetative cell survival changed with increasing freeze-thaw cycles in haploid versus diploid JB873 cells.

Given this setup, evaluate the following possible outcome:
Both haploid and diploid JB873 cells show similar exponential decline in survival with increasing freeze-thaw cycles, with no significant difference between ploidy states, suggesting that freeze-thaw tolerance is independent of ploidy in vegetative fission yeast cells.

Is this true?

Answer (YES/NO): YES